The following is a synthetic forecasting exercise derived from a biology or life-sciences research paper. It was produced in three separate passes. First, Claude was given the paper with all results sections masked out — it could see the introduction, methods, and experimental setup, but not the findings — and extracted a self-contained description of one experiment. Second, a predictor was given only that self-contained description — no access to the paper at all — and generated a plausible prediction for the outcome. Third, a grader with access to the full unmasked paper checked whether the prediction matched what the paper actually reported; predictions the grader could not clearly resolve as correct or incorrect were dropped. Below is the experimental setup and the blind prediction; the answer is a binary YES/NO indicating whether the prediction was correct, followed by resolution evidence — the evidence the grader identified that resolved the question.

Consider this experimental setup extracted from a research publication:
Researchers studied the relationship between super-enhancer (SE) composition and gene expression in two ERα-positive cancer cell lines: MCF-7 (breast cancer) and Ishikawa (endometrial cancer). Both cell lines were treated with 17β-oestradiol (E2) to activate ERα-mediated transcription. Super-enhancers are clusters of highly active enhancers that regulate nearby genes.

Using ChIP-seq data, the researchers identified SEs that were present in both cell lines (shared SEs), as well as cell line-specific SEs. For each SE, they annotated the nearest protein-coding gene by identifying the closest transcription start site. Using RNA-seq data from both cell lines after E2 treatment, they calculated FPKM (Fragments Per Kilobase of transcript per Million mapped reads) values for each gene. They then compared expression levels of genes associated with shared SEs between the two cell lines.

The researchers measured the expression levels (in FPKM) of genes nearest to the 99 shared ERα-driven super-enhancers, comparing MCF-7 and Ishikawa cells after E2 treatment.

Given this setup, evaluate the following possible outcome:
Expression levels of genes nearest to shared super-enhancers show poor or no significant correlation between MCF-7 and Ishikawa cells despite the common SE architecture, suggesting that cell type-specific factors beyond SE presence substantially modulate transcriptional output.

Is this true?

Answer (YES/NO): NO